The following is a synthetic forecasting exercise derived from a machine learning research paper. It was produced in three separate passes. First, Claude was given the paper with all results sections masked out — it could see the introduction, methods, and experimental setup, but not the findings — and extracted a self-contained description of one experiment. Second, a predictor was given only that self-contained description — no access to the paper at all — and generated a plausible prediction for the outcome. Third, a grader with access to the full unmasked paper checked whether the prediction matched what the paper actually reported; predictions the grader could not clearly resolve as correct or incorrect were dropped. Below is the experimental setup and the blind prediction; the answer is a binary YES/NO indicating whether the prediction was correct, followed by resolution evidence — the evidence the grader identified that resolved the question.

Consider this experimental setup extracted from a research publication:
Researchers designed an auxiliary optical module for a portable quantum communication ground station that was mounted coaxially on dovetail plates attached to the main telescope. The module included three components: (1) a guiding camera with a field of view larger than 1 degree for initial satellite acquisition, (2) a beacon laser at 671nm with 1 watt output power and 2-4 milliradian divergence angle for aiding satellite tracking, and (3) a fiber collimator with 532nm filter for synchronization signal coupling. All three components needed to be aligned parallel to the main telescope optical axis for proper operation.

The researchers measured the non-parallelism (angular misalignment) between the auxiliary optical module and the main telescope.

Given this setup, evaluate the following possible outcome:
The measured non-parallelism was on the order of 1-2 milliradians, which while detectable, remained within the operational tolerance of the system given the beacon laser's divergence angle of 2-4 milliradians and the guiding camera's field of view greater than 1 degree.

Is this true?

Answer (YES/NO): NO